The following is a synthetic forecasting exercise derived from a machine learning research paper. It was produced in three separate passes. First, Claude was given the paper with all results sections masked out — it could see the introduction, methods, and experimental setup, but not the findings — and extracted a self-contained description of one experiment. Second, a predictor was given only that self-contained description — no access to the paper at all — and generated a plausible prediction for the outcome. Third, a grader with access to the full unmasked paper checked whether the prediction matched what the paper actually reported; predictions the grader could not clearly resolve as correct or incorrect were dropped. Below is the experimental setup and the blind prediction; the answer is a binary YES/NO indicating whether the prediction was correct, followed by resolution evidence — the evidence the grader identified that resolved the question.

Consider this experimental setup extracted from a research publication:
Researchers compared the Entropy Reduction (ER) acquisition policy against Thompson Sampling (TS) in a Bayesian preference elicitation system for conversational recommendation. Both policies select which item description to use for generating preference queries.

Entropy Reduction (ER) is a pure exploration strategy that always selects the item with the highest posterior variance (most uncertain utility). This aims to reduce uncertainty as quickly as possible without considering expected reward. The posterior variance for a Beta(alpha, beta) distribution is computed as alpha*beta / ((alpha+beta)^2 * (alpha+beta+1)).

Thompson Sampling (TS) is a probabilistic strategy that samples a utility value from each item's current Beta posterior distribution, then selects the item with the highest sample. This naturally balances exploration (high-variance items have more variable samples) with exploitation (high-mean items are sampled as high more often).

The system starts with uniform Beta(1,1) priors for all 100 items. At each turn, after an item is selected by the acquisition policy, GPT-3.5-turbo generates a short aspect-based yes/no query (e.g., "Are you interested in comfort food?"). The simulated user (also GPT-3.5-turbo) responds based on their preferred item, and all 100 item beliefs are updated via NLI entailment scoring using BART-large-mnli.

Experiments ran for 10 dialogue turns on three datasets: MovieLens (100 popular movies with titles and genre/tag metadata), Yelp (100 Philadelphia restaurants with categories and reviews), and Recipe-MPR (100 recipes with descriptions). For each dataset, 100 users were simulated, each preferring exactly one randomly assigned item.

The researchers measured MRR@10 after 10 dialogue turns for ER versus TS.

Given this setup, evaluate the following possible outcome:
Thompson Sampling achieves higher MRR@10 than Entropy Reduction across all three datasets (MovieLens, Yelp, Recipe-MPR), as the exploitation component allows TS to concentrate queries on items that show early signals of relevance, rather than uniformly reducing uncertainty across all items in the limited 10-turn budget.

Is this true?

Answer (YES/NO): NO